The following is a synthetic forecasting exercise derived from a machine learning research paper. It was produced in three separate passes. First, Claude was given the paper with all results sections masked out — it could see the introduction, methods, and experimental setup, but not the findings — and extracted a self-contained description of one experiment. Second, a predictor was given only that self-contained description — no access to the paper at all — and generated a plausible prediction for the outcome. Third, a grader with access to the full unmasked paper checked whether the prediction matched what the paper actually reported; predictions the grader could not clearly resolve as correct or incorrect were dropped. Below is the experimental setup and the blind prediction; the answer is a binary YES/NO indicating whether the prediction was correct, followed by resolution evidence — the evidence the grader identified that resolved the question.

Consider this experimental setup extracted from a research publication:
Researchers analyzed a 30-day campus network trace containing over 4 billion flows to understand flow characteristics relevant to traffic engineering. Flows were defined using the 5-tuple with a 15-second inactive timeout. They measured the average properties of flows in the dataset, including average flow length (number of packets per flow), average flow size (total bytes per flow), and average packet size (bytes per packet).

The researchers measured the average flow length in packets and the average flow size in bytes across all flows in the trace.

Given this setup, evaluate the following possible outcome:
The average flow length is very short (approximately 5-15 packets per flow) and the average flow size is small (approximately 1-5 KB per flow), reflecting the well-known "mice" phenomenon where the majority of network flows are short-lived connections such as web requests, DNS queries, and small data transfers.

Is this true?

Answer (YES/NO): NO